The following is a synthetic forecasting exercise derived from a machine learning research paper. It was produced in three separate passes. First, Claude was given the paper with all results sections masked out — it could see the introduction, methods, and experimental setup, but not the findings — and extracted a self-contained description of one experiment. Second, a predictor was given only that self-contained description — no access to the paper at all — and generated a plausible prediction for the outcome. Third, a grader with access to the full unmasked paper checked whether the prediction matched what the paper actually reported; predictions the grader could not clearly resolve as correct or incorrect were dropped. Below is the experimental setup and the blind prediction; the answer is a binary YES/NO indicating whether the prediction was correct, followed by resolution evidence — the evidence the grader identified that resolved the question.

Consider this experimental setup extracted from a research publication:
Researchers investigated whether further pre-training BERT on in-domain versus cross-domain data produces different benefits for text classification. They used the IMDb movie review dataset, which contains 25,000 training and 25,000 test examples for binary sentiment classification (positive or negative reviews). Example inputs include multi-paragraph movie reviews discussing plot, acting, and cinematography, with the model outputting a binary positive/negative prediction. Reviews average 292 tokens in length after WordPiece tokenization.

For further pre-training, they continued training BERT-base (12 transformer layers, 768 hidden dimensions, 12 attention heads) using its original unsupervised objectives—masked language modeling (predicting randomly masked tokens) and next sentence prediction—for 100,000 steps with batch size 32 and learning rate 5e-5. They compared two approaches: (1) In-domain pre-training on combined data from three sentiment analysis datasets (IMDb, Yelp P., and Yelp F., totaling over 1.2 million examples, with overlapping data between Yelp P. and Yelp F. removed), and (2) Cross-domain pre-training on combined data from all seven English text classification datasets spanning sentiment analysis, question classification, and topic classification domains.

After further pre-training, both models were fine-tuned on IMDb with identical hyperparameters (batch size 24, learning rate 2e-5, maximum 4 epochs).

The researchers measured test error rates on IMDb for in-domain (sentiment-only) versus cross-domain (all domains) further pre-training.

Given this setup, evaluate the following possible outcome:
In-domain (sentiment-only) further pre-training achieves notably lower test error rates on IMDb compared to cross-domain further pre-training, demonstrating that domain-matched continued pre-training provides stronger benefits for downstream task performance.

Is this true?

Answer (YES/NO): YES